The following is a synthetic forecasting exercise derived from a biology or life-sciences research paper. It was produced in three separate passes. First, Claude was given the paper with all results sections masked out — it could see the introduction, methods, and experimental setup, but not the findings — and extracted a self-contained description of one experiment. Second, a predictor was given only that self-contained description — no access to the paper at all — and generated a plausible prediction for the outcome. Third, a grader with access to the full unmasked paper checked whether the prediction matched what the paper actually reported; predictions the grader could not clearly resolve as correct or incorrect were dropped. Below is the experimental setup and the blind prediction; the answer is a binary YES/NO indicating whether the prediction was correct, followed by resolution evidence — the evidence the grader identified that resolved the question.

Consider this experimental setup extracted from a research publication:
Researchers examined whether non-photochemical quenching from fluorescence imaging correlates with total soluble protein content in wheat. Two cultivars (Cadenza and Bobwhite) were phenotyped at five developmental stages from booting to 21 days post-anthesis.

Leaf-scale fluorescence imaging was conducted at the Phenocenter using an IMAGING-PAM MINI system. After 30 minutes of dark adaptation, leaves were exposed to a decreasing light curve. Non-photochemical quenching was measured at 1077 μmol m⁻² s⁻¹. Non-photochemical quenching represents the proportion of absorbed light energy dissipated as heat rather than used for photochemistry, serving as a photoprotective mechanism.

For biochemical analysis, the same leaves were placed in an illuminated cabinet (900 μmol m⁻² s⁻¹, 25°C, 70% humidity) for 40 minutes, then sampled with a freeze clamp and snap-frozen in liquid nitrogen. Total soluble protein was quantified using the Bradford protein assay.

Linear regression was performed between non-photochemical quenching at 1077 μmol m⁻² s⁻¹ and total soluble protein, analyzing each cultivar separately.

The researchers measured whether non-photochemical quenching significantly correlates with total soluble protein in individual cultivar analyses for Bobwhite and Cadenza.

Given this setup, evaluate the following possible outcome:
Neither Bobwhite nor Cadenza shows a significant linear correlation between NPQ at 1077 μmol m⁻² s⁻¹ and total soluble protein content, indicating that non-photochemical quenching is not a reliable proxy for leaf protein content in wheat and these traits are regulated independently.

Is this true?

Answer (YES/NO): NO